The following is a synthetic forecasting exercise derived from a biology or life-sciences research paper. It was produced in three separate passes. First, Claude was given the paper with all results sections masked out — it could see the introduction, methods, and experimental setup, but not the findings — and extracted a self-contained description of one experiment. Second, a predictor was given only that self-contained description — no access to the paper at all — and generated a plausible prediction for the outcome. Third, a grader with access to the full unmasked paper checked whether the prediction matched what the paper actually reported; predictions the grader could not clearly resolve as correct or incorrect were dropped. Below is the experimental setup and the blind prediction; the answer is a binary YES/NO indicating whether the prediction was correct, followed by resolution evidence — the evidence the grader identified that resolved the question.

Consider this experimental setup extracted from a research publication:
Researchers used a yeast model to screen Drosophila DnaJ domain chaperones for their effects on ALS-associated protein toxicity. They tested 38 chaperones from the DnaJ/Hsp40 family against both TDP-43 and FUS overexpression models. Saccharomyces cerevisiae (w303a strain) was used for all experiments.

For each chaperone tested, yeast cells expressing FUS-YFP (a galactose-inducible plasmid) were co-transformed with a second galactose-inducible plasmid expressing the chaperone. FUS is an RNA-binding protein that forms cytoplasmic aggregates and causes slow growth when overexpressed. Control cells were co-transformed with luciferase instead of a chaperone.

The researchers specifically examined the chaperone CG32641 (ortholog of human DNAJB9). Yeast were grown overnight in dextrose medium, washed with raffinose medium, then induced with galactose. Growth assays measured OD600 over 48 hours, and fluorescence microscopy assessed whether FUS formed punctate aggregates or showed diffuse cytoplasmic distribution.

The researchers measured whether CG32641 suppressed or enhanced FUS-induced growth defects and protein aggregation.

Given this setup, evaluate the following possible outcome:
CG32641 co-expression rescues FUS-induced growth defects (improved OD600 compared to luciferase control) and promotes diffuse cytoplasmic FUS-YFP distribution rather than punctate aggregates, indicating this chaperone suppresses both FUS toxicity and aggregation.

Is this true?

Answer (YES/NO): YES